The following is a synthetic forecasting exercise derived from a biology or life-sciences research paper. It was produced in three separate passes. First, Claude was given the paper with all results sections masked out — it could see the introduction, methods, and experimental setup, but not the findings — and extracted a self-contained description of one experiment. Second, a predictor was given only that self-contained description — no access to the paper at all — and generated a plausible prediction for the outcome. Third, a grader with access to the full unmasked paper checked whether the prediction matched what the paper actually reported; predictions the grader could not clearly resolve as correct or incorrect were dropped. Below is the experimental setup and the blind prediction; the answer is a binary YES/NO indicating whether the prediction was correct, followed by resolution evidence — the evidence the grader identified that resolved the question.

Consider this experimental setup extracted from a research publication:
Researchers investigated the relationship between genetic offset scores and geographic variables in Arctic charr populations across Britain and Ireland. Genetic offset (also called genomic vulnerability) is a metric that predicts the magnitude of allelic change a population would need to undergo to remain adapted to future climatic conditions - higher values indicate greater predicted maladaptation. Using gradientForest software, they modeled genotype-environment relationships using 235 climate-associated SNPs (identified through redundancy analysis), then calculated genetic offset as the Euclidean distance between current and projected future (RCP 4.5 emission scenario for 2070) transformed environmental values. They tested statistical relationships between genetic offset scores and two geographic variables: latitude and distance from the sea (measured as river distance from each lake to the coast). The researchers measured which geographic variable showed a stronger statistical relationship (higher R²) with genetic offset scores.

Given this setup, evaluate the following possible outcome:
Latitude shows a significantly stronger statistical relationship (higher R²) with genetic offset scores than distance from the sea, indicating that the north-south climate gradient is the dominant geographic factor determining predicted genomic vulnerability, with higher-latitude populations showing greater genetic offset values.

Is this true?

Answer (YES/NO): NO